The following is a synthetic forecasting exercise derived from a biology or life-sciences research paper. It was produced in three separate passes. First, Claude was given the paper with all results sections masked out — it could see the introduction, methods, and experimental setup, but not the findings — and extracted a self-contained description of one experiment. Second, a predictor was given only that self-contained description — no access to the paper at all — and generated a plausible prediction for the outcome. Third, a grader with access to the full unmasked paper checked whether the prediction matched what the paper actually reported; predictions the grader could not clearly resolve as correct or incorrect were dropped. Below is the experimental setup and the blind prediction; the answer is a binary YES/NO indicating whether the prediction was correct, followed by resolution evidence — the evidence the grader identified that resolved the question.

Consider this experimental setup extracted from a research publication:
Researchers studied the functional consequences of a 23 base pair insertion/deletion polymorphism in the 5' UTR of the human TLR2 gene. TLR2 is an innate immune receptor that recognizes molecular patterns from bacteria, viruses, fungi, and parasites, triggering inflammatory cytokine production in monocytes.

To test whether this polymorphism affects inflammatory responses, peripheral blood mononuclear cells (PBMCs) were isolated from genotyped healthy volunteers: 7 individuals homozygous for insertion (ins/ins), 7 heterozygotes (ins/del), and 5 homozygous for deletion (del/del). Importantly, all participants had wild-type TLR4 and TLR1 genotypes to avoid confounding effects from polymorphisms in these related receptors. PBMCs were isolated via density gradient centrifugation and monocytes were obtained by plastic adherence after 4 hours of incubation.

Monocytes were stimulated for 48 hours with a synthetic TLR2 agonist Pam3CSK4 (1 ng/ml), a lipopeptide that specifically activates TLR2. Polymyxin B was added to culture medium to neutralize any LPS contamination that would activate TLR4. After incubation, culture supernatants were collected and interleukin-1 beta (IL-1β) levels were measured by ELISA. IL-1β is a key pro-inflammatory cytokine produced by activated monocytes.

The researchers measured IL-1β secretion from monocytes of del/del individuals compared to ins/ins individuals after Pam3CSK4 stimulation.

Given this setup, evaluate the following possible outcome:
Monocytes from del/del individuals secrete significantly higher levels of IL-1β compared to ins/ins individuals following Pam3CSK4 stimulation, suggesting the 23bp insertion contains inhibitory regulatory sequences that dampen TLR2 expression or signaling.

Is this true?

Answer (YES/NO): YES